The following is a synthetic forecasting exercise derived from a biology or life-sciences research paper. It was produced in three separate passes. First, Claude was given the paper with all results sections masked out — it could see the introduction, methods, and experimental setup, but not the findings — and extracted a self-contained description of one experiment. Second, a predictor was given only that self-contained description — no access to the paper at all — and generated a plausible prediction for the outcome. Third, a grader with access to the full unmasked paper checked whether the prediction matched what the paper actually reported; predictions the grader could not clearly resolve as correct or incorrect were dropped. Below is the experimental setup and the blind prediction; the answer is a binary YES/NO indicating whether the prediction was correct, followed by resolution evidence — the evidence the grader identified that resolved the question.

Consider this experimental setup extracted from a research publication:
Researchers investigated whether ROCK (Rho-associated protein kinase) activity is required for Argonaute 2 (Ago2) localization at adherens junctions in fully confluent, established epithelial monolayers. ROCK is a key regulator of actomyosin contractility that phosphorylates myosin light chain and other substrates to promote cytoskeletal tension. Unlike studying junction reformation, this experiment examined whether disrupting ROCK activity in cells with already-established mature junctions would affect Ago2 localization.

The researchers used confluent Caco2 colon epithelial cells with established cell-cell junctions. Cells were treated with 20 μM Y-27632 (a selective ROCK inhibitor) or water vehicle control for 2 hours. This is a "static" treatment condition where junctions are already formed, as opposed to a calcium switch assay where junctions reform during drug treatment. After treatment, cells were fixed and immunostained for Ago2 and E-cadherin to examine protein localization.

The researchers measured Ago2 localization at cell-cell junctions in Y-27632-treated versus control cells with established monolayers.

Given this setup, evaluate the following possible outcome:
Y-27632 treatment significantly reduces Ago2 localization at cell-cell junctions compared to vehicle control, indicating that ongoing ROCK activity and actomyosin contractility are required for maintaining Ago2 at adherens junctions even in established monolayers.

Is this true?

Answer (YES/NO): YES